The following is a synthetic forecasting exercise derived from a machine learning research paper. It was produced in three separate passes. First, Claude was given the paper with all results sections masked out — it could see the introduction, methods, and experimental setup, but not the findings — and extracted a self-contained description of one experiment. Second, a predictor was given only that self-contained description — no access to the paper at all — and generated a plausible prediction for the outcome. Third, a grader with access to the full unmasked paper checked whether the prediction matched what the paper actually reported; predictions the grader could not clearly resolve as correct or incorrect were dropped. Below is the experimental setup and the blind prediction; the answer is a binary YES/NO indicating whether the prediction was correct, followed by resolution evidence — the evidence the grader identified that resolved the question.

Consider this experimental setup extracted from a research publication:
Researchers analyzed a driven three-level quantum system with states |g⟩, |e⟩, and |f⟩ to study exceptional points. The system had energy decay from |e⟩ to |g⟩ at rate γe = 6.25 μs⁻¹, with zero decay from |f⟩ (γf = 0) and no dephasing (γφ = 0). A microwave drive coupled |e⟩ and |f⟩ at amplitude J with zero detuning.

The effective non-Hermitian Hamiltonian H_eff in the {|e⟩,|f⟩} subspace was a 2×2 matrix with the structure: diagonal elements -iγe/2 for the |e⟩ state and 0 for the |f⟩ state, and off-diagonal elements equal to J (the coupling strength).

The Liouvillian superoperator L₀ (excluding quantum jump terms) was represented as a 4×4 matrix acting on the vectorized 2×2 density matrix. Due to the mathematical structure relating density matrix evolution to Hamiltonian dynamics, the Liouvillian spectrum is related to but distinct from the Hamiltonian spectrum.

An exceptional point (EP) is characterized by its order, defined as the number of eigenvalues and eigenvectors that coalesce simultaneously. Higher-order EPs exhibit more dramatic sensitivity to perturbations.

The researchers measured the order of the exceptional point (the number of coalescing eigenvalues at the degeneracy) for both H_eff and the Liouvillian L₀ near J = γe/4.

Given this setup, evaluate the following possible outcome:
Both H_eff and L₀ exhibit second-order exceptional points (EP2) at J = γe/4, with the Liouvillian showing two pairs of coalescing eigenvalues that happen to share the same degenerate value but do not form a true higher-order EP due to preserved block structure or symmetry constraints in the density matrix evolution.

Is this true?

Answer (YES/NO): NO